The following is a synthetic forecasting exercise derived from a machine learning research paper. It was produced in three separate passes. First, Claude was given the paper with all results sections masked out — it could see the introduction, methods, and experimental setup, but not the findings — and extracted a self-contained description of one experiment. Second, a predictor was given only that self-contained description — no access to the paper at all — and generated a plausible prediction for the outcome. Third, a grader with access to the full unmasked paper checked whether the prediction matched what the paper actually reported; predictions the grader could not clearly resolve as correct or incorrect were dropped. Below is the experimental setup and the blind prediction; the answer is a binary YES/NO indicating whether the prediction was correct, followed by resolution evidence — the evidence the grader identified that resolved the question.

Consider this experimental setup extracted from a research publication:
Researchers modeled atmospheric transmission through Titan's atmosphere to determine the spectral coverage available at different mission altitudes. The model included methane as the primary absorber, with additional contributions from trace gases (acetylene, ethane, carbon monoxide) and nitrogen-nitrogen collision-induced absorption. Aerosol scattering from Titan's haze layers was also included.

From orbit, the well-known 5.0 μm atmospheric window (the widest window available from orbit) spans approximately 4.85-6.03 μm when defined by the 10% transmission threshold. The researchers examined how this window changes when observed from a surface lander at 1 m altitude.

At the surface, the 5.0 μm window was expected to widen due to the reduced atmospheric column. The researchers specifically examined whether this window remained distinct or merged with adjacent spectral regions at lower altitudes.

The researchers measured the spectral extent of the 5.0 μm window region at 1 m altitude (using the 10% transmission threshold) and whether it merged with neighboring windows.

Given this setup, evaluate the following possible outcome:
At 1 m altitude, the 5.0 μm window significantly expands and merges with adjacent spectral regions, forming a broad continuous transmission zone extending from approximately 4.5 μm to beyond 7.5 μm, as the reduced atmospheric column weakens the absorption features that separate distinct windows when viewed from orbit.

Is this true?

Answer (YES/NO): NO